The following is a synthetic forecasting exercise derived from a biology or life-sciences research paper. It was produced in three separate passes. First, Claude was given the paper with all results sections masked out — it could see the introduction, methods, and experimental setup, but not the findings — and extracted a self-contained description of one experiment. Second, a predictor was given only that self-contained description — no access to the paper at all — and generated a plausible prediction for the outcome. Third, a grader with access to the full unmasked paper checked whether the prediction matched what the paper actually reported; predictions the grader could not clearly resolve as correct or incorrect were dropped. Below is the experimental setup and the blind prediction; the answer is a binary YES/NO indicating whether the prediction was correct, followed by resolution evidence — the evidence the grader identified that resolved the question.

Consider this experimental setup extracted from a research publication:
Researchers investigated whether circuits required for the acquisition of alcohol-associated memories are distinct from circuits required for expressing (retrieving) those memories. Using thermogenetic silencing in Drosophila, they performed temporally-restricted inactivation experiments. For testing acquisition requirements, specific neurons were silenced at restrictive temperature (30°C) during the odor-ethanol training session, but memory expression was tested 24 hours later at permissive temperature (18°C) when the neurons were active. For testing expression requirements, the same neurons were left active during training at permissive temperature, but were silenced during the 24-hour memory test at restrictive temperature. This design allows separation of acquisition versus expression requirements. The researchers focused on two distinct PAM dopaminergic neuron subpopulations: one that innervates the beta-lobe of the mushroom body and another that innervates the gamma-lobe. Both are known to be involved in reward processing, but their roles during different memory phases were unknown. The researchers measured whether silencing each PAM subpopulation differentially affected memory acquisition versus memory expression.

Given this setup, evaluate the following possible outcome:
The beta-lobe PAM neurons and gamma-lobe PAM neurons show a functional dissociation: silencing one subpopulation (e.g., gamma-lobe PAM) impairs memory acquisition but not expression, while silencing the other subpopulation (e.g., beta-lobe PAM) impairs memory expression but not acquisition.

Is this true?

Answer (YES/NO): NO